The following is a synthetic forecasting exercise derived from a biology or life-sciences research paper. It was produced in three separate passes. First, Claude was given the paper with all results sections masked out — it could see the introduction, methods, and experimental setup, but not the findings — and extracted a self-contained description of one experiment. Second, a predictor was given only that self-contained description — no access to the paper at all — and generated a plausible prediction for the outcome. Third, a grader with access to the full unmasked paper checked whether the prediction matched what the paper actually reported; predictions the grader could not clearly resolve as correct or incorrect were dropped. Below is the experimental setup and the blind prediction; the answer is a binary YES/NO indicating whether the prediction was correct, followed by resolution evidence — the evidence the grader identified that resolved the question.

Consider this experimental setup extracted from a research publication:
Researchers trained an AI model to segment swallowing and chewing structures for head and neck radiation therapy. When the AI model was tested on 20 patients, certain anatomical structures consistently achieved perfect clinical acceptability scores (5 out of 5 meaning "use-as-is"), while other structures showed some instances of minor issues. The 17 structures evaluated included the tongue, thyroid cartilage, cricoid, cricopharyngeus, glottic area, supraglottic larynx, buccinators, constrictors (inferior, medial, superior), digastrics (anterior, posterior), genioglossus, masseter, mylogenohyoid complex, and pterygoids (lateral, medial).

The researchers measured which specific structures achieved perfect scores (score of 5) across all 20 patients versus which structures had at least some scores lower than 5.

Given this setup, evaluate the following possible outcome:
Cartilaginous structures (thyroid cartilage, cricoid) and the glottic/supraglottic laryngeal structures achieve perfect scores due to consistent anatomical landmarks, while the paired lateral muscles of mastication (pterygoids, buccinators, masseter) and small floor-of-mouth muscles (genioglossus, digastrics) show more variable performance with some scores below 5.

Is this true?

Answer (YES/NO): NO